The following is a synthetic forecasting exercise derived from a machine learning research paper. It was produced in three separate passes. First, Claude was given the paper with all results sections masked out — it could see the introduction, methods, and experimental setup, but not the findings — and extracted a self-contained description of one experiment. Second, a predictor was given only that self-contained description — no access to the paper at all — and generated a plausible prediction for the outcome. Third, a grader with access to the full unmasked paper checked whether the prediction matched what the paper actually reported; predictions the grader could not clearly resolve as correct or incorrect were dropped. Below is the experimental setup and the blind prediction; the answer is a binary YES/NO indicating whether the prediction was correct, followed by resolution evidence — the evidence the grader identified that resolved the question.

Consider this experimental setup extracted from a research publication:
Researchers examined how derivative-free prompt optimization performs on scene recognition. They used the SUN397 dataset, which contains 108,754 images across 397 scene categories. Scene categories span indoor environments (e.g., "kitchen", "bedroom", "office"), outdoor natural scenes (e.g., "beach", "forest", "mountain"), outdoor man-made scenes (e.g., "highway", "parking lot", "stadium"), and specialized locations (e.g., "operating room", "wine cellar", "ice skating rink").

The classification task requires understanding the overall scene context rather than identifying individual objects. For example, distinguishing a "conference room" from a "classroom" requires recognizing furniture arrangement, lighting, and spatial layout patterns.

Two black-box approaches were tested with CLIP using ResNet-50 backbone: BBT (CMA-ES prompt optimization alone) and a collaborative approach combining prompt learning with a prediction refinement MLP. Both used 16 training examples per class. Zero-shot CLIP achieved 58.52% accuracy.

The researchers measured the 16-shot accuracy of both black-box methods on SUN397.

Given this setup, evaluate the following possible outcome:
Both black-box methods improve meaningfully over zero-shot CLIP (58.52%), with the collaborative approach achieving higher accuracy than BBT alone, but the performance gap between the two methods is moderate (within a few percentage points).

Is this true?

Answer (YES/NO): YES